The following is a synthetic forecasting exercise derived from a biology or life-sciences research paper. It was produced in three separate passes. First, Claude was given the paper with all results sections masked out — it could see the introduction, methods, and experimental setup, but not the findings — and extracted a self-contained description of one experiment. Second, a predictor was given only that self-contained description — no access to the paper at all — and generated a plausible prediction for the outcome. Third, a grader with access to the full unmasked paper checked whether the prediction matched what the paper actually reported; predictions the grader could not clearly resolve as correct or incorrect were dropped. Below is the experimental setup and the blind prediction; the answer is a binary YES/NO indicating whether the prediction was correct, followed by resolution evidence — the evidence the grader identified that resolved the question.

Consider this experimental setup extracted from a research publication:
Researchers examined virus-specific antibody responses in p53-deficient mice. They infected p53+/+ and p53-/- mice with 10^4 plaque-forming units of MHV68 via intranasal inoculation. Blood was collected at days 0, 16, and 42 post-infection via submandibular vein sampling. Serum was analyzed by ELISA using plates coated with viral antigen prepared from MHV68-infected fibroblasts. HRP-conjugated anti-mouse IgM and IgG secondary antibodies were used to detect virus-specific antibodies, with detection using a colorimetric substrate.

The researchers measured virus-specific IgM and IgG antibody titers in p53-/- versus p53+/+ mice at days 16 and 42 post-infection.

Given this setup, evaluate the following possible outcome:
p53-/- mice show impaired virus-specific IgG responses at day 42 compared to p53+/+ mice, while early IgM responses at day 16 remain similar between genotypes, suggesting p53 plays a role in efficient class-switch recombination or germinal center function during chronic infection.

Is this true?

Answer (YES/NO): NO